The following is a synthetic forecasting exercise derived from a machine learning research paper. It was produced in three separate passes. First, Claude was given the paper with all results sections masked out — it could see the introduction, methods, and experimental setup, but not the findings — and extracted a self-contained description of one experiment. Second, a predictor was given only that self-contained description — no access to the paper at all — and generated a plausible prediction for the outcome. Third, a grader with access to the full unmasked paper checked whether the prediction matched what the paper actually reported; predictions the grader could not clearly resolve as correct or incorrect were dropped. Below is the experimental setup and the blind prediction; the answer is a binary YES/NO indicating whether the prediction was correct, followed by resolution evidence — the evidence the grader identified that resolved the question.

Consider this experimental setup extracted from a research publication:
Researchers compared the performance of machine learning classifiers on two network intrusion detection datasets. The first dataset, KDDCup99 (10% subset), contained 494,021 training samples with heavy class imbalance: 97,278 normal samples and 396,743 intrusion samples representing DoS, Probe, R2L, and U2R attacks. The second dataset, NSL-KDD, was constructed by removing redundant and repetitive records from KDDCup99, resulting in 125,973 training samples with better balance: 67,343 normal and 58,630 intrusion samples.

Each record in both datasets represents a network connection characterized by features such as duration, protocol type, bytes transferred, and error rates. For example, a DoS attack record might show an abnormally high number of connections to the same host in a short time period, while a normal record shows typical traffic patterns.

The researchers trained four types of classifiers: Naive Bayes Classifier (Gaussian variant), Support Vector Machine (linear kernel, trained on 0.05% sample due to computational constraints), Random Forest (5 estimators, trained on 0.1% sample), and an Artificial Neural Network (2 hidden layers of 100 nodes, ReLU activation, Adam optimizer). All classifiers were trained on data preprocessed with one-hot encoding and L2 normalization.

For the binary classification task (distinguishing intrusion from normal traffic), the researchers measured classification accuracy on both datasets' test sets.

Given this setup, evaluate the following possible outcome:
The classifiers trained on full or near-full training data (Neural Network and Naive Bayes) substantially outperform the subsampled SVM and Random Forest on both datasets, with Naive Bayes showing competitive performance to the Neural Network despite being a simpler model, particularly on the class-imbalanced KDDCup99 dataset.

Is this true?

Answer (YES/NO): NO